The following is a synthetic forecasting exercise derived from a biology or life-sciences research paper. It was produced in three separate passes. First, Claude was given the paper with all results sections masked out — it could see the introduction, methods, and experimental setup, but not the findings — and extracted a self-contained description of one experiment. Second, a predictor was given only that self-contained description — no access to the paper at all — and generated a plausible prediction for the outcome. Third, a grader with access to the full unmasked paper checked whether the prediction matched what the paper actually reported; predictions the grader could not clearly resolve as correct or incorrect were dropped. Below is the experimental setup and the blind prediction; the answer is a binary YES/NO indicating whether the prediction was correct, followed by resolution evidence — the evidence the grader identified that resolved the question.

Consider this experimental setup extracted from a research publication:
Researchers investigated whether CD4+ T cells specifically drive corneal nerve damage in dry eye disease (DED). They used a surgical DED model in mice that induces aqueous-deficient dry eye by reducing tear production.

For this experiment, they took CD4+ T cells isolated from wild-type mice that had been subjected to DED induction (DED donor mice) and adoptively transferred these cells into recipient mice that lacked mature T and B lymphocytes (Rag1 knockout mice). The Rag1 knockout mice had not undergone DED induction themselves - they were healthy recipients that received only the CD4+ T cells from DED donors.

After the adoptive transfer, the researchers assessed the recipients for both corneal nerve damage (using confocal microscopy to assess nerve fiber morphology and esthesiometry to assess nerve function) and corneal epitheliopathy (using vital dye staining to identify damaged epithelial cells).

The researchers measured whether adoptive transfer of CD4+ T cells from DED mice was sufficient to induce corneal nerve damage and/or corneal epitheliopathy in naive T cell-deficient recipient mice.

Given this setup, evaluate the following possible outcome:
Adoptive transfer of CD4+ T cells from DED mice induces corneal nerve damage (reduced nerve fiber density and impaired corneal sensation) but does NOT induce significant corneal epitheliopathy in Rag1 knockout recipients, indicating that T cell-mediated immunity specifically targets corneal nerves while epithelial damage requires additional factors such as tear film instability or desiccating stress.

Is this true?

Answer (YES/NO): YES